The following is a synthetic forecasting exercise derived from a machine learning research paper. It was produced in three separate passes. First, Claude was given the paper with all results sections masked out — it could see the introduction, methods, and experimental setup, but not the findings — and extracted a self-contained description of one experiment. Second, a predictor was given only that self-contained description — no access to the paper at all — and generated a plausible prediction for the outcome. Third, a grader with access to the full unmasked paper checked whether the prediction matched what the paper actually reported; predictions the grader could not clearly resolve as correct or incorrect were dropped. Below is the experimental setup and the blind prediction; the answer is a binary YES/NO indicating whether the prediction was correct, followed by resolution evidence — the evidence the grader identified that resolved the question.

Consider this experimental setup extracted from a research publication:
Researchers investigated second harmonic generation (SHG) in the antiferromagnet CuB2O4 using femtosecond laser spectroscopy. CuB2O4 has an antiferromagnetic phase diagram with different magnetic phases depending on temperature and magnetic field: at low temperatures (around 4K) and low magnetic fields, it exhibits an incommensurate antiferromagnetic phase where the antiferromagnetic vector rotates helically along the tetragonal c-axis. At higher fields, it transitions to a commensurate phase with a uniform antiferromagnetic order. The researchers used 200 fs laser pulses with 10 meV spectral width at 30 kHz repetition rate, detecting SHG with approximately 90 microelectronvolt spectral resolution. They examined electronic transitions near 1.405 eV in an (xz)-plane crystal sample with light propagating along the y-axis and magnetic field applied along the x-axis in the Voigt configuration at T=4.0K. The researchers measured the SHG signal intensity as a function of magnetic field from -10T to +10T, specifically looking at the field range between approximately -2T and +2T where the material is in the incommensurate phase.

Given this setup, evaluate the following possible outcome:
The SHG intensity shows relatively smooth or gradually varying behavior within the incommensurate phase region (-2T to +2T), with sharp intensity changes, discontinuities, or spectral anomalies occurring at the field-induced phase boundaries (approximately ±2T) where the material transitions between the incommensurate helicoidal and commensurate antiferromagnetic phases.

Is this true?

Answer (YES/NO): NO